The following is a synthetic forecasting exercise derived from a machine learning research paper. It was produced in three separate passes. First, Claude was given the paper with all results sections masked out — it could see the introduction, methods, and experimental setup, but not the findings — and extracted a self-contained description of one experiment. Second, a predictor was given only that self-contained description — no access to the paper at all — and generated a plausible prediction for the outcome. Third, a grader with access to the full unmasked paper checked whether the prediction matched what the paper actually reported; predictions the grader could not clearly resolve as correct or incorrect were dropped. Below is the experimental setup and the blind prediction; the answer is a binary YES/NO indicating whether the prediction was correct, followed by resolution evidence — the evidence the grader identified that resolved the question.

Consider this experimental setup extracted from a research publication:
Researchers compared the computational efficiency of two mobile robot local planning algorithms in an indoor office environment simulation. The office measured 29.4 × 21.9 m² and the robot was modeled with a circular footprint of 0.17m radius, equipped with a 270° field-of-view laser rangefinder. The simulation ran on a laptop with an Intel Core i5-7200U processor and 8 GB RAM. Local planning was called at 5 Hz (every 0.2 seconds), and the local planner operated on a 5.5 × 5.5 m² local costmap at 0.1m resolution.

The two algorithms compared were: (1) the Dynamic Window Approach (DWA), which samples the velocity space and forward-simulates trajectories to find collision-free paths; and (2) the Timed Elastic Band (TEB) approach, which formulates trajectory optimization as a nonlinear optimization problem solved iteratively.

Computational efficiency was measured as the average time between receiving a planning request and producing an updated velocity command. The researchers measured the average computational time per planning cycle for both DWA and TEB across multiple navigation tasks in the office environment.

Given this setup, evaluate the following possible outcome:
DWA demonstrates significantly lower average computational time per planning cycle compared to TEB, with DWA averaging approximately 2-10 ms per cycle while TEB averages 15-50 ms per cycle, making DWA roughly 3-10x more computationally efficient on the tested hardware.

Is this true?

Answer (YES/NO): NO